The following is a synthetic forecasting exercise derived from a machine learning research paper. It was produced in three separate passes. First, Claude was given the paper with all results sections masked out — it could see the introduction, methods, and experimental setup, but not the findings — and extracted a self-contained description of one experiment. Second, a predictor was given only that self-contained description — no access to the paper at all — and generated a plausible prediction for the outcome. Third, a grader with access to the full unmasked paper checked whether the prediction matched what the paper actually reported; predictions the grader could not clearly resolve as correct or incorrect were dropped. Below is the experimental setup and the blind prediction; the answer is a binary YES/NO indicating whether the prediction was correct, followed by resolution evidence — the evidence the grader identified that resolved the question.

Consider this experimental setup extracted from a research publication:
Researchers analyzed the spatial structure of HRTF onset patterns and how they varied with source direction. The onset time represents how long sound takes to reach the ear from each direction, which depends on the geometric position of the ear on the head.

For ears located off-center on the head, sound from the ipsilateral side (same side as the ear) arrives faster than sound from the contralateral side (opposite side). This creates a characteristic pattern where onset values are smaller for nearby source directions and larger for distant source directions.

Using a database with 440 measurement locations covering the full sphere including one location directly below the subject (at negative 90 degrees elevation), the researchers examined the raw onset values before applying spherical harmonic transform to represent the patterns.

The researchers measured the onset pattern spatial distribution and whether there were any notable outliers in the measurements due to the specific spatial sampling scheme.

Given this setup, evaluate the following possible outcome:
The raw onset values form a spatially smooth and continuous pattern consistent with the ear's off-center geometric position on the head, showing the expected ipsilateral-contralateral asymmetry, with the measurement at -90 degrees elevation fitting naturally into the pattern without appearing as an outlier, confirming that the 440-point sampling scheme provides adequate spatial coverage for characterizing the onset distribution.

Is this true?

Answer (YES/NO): NO